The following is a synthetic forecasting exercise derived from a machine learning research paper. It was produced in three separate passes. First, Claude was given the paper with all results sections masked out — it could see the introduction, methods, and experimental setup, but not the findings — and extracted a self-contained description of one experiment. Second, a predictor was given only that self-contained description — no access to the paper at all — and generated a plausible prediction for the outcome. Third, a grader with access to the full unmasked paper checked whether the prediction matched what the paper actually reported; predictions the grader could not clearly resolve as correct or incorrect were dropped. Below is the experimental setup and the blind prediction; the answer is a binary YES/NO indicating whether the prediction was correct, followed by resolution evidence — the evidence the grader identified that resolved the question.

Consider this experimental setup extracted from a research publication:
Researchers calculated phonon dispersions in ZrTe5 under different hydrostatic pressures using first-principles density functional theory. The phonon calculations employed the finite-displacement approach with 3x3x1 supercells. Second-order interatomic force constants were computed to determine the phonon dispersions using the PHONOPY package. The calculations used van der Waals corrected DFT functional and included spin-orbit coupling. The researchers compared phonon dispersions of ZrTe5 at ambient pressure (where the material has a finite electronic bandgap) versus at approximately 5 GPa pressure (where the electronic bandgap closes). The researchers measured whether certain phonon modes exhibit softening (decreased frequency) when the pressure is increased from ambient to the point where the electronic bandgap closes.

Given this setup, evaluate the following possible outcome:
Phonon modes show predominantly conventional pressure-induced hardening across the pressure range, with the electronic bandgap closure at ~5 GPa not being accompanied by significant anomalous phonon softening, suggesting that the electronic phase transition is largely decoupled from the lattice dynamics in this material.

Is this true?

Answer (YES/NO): NO